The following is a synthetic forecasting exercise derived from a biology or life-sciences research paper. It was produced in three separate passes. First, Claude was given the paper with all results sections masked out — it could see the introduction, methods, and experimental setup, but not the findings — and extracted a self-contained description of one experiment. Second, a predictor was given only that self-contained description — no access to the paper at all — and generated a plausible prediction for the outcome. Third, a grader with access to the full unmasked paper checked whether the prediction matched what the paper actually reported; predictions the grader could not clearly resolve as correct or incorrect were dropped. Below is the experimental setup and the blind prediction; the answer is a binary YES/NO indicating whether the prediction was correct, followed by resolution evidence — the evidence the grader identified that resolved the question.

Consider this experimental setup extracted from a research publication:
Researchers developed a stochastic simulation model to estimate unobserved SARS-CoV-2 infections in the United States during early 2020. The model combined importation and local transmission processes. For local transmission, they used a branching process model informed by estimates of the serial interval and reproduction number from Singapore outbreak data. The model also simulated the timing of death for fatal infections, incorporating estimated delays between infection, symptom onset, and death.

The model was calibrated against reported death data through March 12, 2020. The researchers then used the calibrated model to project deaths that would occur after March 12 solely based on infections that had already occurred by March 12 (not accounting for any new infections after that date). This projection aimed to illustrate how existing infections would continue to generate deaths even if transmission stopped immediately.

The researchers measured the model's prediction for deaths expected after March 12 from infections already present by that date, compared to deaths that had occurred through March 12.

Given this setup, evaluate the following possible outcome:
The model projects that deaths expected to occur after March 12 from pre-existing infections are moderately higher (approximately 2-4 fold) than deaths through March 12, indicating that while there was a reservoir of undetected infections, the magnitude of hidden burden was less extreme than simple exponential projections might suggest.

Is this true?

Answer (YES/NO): NO